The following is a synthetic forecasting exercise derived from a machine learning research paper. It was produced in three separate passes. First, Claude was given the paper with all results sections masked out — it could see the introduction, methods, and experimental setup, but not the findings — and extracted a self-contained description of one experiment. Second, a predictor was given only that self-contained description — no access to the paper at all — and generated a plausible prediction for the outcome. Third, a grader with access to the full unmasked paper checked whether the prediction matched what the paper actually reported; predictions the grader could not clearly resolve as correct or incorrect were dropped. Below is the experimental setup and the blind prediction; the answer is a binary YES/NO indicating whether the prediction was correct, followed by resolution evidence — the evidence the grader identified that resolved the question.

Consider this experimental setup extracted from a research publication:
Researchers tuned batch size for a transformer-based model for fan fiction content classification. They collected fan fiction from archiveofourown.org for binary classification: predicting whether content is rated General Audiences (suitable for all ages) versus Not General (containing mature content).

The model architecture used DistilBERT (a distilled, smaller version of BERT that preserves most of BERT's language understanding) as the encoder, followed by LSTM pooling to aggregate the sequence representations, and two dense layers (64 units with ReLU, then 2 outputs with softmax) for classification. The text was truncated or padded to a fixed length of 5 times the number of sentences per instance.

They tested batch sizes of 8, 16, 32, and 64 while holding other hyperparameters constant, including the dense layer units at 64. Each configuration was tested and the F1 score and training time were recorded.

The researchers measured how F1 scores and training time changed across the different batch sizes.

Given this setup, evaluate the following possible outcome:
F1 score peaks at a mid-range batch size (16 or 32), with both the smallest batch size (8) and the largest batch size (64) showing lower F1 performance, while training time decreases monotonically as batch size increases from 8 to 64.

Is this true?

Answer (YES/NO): YES